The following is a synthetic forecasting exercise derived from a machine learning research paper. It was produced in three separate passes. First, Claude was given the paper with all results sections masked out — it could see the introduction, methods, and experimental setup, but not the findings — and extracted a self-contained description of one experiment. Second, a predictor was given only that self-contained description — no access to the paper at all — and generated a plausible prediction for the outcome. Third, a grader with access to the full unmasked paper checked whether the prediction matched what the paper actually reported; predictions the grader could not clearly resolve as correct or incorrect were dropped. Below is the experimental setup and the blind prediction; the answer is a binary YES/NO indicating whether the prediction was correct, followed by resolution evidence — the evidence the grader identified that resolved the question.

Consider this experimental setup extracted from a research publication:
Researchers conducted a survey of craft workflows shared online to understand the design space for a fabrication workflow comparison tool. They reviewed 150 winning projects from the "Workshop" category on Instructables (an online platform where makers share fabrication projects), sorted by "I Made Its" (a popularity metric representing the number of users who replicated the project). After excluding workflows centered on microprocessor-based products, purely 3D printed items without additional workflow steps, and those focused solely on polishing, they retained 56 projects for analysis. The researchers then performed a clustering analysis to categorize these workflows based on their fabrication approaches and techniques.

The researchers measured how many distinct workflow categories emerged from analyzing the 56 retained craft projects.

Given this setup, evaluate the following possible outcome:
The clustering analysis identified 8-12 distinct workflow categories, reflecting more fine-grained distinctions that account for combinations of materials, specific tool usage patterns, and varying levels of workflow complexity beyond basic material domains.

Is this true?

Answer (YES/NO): NO